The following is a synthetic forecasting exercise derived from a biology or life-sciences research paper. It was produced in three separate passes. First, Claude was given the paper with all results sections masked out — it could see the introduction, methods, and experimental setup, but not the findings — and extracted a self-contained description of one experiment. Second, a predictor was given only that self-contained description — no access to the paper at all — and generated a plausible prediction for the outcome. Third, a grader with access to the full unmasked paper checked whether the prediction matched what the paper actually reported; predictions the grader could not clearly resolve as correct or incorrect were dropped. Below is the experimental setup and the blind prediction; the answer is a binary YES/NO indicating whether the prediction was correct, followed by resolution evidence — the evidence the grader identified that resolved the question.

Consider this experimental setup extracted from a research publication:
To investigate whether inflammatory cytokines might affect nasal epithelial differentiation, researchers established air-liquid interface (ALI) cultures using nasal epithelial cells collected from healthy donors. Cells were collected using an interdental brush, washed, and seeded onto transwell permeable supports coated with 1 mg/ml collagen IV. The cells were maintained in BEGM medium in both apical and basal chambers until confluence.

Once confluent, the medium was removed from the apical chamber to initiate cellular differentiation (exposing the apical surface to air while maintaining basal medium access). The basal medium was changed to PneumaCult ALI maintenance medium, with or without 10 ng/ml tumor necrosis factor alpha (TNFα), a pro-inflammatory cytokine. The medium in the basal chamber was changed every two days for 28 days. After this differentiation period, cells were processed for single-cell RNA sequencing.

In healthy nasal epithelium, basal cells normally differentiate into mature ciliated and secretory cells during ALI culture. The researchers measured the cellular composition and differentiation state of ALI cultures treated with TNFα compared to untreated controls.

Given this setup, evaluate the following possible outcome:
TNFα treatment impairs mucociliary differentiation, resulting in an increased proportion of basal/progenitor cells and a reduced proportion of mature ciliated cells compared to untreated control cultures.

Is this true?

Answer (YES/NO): NO